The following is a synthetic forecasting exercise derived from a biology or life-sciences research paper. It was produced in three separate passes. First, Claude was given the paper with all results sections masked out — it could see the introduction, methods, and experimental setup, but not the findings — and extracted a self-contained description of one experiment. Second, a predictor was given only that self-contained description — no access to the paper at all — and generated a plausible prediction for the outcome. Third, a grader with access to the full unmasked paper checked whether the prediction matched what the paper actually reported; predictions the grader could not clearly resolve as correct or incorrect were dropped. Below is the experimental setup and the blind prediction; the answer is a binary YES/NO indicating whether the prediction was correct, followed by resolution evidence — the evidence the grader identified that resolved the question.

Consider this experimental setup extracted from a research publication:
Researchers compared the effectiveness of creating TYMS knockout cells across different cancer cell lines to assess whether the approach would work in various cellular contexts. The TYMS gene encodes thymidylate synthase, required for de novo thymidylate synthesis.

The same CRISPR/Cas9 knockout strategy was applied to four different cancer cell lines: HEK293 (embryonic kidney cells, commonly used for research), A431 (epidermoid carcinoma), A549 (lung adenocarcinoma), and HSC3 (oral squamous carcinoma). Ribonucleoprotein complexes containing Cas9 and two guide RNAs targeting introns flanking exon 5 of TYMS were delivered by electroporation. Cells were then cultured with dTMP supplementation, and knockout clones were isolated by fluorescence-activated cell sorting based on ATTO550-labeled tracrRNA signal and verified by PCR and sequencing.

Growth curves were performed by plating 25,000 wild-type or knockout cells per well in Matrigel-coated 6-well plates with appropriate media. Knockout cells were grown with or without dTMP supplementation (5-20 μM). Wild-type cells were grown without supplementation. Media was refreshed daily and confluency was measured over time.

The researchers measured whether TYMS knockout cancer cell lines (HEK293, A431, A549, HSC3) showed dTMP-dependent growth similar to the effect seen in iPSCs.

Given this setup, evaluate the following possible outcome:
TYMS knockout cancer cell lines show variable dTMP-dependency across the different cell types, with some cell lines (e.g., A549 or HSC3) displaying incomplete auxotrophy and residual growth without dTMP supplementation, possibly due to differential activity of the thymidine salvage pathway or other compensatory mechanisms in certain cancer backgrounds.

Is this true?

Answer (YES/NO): NO